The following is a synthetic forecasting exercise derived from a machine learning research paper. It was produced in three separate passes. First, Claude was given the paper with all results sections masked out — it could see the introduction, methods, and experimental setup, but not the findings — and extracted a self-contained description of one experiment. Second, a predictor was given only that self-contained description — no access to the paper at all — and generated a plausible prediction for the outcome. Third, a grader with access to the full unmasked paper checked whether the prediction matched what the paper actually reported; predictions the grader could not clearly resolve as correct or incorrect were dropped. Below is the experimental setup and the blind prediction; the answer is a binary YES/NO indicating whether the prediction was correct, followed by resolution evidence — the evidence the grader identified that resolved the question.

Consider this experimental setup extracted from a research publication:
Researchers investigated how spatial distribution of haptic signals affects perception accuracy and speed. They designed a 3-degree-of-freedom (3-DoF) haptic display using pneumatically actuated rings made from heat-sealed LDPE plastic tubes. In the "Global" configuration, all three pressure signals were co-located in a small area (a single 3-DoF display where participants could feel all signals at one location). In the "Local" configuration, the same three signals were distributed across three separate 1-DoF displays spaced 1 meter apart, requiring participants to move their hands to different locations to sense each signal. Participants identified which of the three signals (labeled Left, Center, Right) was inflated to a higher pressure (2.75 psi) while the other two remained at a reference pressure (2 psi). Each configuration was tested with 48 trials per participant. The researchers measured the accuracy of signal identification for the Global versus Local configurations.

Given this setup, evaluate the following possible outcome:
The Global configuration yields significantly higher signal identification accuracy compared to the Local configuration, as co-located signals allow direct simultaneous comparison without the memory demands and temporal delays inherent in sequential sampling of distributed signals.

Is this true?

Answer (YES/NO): NO